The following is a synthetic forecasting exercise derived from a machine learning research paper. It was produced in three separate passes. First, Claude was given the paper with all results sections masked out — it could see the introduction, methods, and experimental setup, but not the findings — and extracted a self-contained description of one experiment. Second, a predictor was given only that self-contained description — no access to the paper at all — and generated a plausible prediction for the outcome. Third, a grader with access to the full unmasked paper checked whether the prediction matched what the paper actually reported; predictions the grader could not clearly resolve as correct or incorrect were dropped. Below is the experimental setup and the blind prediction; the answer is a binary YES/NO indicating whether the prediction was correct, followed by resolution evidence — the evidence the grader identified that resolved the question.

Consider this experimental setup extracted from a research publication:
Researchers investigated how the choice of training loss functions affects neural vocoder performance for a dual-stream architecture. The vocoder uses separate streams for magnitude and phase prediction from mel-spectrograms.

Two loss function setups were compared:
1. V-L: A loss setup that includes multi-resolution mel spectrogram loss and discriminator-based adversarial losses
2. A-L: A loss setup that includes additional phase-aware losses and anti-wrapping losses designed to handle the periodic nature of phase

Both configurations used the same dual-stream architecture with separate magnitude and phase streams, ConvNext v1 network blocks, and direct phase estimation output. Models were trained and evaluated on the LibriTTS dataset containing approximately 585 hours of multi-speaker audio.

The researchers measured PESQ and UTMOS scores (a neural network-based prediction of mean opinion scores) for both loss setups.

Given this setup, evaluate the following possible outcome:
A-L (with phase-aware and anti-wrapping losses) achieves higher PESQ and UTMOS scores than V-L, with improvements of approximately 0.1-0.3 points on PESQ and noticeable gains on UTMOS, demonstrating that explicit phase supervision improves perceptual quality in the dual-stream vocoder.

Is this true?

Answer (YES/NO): NO